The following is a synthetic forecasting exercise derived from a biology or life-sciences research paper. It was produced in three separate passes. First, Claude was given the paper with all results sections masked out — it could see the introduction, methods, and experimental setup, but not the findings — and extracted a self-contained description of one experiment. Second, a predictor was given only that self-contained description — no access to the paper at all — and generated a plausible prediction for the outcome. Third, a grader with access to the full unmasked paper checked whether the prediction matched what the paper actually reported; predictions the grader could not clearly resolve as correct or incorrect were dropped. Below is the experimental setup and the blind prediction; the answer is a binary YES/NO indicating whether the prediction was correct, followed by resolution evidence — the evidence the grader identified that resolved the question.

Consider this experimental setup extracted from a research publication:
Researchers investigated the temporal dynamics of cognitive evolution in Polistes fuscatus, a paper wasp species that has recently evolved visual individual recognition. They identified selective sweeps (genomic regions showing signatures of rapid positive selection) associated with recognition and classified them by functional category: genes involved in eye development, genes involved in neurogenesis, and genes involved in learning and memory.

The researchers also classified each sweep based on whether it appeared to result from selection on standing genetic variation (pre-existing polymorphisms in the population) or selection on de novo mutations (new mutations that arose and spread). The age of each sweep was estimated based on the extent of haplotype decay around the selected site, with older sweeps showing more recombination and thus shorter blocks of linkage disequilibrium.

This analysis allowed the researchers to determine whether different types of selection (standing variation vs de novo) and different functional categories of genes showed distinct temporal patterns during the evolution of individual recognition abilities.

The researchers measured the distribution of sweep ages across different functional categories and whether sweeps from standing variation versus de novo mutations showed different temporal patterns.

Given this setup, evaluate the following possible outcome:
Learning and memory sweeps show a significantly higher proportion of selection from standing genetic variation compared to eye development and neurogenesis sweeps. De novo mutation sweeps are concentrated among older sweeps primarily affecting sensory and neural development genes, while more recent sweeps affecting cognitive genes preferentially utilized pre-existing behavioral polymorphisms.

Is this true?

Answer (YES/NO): NO